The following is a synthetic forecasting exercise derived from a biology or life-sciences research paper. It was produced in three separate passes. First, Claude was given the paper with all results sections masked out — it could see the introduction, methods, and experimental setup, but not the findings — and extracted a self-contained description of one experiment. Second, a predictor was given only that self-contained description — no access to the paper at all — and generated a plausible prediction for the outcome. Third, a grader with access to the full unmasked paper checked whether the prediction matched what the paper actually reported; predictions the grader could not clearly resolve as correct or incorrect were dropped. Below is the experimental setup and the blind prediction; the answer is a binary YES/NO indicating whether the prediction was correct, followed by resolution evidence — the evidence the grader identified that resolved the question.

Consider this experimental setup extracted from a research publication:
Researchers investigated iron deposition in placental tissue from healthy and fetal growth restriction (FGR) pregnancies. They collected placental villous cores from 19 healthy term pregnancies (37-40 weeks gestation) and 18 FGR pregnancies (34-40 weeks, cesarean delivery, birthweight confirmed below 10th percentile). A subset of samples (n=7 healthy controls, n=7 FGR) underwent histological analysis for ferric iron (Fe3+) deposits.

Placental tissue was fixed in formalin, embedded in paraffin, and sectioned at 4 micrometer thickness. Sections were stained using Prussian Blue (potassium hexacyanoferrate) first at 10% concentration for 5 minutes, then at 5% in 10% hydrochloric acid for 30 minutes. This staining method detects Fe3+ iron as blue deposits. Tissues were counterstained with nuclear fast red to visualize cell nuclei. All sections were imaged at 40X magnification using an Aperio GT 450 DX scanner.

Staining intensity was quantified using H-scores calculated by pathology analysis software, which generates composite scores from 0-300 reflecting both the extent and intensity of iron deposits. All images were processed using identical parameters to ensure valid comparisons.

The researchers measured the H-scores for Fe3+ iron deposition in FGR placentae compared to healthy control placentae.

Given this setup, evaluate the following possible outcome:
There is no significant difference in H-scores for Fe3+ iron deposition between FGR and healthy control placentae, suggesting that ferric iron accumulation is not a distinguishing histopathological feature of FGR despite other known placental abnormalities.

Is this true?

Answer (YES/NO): YES